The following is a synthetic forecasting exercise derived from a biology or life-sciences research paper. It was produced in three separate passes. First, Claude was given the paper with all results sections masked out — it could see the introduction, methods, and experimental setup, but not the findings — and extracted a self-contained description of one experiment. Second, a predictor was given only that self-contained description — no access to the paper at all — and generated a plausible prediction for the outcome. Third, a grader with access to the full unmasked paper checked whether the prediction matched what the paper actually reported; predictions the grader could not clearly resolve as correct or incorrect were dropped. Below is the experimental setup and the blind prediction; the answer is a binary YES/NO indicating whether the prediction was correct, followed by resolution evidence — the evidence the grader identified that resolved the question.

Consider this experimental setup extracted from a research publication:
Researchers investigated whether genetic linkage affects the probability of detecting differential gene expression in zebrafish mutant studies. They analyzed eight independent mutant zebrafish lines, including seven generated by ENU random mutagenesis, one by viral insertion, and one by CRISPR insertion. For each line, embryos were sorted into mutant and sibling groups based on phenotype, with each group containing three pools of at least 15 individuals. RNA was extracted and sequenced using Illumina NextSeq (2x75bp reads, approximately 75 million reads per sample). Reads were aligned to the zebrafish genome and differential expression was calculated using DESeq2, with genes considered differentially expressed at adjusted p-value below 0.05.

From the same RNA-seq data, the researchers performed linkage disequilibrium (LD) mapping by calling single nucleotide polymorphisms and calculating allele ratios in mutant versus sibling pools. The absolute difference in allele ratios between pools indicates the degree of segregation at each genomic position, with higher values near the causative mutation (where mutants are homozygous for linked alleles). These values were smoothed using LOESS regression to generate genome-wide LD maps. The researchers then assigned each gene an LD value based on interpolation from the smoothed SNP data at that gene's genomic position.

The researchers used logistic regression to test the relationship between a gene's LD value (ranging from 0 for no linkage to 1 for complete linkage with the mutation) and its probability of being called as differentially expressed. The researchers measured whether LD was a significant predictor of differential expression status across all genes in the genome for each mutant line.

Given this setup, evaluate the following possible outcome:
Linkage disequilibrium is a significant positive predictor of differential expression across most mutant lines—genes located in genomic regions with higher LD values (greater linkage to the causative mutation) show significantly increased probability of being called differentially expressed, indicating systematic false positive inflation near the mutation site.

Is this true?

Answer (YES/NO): YES